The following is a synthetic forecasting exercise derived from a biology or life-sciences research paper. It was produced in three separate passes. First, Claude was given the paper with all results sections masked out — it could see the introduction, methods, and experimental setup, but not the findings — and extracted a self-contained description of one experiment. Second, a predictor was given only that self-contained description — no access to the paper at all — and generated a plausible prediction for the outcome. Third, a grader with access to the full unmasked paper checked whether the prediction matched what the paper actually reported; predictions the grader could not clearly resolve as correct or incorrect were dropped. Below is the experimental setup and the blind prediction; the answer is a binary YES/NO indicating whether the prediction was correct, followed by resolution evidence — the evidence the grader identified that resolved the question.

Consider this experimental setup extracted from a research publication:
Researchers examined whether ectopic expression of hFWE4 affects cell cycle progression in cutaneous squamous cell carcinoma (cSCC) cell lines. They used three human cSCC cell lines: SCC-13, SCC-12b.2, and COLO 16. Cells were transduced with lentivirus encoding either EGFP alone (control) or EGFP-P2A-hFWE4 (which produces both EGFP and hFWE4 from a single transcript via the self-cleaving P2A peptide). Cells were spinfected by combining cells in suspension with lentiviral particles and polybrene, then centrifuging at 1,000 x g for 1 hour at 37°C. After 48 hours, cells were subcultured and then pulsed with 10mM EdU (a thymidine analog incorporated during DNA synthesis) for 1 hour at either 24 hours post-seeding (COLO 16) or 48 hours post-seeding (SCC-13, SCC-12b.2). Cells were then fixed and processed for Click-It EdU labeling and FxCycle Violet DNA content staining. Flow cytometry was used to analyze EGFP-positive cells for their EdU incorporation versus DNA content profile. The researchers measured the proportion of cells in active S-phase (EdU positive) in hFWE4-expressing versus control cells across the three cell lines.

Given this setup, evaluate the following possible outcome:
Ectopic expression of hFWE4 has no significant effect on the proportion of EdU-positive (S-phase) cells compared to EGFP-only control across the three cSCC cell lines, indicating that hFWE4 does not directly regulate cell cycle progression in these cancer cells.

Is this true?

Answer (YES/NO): NO